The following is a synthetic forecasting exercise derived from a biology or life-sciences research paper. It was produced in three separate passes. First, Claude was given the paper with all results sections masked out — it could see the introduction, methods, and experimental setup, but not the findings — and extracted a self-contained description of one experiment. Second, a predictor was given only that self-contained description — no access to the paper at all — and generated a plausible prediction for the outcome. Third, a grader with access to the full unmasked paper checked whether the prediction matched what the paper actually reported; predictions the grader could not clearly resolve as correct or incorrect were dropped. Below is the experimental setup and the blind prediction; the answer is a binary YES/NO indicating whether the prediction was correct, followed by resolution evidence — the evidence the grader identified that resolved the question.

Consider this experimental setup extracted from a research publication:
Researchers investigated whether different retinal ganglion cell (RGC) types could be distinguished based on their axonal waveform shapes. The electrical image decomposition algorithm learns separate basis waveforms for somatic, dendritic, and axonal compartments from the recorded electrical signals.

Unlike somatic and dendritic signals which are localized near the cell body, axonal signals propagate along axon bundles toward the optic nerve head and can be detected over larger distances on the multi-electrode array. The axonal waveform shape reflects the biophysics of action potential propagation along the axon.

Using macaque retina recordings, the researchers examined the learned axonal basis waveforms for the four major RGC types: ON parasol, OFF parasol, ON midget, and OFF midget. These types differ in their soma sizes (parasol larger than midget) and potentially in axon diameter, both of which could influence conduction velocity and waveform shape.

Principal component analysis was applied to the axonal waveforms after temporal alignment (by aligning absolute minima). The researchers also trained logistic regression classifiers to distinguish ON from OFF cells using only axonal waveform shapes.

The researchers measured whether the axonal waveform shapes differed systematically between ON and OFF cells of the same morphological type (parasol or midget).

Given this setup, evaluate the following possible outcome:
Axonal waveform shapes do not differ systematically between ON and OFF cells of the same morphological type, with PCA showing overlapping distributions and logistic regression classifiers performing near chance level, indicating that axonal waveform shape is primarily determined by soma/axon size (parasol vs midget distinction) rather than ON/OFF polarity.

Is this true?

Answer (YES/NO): NO